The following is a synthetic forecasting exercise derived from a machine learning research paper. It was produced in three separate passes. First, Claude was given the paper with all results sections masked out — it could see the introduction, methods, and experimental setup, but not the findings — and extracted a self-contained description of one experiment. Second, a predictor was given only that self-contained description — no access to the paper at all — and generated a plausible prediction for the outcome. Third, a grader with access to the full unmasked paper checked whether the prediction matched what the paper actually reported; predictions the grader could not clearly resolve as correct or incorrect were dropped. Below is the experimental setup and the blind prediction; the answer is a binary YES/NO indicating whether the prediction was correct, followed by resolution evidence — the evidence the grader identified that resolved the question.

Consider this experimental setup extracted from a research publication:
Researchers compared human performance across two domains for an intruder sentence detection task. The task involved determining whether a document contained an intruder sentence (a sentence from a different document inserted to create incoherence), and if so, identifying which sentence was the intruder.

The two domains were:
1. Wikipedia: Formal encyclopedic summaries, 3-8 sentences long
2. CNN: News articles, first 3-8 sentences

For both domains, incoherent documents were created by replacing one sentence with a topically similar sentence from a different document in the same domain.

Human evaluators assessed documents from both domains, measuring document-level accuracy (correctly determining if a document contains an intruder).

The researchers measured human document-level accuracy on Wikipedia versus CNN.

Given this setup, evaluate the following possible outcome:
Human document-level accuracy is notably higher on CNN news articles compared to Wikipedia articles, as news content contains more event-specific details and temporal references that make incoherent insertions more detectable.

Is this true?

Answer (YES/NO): NO